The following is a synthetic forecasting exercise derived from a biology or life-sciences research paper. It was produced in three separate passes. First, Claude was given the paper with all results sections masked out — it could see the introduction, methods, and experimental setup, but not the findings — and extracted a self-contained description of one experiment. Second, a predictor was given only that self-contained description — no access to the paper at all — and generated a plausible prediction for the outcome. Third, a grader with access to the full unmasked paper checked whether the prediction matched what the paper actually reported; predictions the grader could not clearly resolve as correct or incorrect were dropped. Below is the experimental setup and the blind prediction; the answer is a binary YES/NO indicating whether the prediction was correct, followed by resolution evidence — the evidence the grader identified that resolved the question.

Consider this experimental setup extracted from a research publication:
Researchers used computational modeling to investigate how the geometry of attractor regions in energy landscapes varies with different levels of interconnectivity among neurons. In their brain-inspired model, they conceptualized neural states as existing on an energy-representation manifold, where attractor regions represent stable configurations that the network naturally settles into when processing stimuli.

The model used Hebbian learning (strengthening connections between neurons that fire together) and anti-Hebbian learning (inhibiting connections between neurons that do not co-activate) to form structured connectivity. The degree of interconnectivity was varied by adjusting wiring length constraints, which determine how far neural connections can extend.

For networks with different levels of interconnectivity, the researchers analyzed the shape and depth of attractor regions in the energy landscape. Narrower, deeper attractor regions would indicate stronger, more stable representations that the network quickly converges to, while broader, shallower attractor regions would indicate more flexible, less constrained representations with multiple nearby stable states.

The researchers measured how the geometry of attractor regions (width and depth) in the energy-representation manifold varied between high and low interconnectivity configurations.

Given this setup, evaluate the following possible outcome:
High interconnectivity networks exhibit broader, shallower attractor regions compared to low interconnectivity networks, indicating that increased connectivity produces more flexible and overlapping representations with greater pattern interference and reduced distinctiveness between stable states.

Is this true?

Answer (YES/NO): NO